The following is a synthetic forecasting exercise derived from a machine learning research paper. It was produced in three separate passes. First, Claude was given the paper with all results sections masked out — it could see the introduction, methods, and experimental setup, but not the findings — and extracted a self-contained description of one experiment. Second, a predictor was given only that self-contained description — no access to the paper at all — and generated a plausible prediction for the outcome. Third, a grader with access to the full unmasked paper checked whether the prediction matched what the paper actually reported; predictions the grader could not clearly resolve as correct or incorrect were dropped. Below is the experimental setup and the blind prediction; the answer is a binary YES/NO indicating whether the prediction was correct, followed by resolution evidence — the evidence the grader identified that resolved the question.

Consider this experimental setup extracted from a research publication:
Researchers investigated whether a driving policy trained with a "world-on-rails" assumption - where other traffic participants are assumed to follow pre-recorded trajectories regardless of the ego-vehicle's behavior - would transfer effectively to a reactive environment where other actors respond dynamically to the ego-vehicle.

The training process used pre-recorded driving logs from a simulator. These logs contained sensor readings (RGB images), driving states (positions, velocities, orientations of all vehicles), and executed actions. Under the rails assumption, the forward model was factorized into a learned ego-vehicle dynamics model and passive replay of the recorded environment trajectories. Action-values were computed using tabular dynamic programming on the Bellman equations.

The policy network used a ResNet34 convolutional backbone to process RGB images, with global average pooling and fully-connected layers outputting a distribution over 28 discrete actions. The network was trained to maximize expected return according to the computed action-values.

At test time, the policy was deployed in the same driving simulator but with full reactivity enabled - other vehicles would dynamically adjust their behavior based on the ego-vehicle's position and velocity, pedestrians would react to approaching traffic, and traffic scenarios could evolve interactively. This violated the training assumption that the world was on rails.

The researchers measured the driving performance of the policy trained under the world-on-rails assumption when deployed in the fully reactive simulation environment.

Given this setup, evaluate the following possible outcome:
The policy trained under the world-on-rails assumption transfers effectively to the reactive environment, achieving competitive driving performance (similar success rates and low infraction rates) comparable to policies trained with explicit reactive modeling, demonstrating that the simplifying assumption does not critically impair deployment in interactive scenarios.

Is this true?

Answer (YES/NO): YES